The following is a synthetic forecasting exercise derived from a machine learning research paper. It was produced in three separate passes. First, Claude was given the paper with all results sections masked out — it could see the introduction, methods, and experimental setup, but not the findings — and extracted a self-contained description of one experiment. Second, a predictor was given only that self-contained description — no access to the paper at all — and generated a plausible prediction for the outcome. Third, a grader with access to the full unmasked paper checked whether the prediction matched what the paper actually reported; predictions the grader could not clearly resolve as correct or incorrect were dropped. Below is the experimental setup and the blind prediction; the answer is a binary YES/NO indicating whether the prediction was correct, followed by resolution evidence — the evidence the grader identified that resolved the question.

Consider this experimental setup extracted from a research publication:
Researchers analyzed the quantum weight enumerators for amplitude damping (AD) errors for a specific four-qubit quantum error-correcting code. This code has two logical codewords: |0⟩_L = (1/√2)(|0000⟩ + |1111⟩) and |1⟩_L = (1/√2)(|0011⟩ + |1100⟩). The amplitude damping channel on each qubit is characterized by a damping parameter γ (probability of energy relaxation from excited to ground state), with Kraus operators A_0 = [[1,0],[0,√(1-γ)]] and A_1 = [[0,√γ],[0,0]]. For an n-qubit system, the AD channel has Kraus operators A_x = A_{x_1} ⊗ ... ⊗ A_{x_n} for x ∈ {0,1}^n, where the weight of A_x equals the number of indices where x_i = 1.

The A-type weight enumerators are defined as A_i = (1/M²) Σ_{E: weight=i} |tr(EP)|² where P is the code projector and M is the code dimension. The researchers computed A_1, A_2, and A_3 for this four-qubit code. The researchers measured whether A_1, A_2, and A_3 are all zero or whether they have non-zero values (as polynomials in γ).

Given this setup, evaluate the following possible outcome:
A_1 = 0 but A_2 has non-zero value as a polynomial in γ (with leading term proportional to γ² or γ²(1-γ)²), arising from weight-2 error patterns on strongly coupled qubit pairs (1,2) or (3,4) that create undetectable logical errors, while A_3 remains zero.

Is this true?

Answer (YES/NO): NO